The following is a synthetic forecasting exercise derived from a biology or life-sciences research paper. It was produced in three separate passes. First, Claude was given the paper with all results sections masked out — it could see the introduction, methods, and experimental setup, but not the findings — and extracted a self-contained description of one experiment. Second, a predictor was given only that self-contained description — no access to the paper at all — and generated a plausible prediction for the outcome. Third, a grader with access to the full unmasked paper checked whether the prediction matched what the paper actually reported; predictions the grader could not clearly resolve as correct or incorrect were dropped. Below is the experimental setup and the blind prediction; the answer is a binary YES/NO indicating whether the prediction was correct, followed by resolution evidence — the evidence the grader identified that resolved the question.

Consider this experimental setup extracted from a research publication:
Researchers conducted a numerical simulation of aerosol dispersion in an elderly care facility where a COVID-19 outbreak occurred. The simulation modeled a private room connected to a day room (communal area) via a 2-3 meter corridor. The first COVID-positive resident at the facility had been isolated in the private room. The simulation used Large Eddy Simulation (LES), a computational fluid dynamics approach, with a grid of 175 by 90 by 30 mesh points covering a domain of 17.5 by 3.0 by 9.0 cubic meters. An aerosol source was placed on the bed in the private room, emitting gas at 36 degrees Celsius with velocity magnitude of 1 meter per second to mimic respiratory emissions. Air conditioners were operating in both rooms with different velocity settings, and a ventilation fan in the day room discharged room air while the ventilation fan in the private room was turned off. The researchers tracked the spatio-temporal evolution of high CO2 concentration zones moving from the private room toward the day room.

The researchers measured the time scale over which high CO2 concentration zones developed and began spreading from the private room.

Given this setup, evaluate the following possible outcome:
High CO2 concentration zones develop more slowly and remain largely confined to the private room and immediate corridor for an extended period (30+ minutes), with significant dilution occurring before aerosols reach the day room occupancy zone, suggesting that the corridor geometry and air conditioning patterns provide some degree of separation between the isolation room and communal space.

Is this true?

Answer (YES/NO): NO